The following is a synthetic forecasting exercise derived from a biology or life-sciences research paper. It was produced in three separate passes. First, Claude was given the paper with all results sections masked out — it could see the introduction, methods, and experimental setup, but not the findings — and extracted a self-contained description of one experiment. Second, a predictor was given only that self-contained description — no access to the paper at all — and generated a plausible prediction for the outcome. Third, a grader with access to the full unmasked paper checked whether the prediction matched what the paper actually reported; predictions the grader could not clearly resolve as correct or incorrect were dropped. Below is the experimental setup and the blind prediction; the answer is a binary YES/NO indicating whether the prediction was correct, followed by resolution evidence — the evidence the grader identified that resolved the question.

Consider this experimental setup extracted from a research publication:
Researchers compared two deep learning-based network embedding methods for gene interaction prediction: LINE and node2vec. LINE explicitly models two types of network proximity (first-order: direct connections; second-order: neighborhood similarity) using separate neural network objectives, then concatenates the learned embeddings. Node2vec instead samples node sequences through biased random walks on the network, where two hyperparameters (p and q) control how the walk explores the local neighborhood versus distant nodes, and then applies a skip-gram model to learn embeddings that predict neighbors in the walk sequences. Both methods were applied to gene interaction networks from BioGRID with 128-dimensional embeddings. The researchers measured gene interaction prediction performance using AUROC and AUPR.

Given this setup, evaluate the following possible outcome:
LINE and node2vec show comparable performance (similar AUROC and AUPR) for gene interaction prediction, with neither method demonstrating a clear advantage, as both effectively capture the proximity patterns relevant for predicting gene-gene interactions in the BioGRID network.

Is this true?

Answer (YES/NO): NO